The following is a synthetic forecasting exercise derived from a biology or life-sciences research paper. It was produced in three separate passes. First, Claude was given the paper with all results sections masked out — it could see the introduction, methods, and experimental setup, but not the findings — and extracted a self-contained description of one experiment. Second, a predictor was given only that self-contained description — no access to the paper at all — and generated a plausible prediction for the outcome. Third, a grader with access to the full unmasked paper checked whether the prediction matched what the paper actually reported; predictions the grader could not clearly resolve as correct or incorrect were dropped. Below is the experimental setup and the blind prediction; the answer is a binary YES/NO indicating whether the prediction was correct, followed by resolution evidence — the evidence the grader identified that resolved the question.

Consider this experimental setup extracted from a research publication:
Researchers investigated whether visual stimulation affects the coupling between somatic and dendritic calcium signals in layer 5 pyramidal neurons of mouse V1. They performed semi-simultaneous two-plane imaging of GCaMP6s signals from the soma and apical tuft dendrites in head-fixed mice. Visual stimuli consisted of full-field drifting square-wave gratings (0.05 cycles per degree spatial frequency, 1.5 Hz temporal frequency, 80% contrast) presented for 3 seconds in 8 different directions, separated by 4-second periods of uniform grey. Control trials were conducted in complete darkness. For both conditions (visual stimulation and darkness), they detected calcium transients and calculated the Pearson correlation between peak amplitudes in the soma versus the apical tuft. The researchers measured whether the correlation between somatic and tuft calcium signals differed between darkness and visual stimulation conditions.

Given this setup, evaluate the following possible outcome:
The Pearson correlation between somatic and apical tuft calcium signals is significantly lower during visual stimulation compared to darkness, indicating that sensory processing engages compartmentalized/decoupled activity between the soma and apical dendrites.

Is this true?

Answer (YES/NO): NO